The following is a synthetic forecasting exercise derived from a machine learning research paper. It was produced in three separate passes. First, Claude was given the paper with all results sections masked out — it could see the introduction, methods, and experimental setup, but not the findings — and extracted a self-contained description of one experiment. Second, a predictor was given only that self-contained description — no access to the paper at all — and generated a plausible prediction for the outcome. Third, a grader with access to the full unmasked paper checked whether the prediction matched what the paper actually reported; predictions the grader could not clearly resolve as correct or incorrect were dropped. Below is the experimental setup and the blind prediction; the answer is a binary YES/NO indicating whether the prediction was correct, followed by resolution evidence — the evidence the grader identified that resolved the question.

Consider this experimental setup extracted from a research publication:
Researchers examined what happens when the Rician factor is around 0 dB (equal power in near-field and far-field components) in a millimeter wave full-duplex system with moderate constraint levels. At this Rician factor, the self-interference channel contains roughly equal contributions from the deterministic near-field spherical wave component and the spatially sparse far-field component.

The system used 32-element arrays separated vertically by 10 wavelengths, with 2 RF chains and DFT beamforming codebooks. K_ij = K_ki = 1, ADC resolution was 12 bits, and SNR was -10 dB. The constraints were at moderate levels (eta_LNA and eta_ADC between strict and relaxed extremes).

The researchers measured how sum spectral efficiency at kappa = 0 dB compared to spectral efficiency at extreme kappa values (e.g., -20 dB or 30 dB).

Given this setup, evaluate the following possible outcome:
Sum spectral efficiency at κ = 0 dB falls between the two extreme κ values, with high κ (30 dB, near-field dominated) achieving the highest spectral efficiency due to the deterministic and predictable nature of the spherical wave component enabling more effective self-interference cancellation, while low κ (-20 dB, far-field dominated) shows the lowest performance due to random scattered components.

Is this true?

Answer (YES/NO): NO